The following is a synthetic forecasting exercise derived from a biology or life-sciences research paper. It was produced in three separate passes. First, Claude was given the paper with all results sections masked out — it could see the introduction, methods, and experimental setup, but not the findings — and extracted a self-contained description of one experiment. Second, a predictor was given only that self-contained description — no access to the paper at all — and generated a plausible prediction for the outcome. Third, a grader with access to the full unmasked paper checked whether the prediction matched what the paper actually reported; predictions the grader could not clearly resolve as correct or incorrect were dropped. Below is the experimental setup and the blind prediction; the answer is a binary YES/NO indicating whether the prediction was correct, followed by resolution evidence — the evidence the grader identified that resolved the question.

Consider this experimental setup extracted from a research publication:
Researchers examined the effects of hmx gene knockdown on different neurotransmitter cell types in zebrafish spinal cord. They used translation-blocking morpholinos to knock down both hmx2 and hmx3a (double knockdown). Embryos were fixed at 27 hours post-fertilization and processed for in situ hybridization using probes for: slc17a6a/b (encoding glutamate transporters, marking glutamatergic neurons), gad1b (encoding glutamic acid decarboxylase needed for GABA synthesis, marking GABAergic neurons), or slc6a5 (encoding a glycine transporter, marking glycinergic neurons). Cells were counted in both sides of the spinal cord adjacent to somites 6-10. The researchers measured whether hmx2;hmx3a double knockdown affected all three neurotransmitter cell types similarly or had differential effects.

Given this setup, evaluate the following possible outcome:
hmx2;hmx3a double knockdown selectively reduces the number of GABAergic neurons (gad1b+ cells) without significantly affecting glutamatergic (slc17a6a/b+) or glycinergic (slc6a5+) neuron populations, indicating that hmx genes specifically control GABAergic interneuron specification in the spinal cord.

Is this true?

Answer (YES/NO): NO